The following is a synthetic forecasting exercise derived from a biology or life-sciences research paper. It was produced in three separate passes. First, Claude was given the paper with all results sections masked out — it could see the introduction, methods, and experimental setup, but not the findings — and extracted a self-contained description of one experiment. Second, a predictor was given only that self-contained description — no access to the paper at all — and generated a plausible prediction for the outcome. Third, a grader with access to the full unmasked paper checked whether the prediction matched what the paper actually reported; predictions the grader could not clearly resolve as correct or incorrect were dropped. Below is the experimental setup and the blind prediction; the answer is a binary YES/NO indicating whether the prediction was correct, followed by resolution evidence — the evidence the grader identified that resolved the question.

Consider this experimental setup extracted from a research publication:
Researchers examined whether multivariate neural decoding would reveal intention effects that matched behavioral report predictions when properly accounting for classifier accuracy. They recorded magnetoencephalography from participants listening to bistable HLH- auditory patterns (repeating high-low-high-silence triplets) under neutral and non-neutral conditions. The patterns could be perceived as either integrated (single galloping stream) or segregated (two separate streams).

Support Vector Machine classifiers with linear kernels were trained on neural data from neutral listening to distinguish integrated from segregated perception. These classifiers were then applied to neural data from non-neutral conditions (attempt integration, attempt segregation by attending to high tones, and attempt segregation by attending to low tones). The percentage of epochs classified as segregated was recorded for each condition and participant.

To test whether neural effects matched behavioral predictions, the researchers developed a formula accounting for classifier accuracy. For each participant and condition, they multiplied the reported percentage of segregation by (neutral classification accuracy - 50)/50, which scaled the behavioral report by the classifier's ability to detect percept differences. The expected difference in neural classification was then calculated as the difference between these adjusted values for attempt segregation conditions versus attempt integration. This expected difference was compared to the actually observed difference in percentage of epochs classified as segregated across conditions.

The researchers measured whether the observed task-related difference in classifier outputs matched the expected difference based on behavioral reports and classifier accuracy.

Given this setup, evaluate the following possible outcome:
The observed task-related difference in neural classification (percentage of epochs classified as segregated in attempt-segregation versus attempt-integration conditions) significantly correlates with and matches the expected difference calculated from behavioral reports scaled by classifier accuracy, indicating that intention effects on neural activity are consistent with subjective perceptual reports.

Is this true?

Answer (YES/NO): YES